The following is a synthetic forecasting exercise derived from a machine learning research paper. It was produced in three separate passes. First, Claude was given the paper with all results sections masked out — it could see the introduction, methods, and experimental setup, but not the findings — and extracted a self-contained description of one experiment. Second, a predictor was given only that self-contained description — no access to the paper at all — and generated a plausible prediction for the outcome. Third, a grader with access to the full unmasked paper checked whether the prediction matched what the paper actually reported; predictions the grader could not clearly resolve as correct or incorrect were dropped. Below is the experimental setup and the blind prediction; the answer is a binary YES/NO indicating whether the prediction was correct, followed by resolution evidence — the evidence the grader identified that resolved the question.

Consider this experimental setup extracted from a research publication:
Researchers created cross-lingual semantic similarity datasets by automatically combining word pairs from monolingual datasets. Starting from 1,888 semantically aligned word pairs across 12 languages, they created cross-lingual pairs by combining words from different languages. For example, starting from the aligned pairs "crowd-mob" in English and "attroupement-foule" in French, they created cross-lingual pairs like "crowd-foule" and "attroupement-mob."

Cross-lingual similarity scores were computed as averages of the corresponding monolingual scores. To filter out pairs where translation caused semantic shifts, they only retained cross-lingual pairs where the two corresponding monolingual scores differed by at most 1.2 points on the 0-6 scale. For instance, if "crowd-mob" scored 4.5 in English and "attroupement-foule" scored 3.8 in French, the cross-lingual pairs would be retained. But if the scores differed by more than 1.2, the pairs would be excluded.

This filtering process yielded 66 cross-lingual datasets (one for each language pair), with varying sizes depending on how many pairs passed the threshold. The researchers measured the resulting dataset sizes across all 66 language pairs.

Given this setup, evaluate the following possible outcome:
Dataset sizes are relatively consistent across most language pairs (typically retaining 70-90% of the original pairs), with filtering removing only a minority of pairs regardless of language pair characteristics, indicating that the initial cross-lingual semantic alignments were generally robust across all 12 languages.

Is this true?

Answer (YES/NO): NO